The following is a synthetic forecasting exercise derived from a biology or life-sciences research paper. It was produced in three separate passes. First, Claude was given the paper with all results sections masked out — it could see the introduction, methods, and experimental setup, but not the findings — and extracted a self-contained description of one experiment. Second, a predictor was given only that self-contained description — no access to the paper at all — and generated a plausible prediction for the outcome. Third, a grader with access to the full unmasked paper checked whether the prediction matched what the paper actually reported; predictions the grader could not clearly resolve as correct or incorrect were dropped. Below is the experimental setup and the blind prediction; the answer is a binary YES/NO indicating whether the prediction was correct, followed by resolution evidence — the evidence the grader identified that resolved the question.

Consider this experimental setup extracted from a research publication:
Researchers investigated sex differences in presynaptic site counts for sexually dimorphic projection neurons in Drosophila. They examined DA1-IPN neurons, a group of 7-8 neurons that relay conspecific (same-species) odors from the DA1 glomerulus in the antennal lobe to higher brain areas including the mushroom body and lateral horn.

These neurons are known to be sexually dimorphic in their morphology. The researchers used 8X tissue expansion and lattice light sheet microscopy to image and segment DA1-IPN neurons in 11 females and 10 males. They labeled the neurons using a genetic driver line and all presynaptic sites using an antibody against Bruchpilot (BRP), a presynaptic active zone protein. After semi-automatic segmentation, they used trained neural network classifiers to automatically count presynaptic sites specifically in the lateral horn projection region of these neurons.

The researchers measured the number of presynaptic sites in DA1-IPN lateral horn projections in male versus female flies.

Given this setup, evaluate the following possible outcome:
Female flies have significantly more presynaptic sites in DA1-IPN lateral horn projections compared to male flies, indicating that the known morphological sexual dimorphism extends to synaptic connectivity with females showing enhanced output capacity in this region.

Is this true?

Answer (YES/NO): NO